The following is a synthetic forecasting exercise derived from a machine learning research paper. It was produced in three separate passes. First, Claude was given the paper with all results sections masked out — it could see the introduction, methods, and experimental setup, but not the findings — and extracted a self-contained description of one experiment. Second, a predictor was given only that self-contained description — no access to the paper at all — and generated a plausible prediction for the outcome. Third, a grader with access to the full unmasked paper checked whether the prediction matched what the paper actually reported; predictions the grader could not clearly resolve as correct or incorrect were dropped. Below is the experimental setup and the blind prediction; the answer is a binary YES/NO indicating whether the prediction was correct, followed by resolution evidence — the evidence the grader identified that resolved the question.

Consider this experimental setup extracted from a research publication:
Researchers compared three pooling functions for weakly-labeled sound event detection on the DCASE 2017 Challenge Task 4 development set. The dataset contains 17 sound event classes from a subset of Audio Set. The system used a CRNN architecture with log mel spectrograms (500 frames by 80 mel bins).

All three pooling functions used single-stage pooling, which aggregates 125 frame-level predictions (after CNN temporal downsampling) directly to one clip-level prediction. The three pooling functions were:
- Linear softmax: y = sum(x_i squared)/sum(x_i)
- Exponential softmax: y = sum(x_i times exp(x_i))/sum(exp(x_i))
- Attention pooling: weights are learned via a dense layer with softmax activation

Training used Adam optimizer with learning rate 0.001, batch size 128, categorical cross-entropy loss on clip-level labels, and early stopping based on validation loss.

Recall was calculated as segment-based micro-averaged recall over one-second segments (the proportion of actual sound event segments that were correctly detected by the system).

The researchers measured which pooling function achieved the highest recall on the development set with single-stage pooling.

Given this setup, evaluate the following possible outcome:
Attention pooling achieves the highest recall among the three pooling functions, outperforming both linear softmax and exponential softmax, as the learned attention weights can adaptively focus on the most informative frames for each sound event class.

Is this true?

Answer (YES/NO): NO